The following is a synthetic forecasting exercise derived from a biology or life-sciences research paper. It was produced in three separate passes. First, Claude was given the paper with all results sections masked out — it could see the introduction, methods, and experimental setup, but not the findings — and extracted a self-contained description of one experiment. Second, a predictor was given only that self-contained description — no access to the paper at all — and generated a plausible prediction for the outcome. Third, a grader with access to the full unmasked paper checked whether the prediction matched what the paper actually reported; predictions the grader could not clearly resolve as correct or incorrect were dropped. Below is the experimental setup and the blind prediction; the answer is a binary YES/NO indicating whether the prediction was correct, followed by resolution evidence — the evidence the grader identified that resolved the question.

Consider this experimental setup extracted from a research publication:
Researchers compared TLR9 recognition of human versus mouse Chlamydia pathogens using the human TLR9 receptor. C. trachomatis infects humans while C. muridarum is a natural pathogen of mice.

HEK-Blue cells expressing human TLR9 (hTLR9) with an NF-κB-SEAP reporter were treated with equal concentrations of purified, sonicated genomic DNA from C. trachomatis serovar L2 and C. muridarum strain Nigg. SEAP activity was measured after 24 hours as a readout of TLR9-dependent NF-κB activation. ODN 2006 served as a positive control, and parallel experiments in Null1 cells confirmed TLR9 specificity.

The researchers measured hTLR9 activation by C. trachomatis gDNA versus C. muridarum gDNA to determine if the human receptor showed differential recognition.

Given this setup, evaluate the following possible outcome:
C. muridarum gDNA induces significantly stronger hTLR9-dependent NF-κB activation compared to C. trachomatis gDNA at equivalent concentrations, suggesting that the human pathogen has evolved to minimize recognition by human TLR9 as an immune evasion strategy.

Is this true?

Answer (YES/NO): NO